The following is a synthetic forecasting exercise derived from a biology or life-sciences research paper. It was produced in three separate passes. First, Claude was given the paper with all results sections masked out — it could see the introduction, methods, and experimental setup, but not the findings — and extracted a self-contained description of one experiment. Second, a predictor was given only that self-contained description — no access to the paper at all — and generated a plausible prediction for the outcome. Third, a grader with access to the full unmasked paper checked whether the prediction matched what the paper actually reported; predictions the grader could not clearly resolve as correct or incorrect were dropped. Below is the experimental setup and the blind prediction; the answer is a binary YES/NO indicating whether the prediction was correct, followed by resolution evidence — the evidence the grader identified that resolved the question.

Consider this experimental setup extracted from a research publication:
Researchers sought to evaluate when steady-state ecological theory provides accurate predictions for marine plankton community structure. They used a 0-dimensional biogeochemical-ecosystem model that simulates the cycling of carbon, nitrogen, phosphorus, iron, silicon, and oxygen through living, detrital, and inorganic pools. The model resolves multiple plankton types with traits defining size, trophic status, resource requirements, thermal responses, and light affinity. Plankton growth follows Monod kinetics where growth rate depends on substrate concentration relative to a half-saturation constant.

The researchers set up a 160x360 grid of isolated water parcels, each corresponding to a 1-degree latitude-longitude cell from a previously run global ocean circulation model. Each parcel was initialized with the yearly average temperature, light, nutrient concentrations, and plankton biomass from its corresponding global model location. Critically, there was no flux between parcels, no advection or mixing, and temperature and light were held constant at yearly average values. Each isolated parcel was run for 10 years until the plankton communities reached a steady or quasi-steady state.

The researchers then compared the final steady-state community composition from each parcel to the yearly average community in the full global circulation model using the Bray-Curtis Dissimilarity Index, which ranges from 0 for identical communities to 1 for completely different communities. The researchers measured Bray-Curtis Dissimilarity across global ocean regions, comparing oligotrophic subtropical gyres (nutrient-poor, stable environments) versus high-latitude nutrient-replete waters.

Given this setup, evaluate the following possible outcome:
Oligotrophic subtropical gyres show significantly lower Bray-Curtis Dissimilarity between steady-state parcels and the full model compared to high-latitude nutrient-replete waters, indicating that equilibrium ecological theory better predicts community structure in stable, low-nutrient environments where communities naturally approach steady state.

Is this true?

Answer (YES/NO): YES